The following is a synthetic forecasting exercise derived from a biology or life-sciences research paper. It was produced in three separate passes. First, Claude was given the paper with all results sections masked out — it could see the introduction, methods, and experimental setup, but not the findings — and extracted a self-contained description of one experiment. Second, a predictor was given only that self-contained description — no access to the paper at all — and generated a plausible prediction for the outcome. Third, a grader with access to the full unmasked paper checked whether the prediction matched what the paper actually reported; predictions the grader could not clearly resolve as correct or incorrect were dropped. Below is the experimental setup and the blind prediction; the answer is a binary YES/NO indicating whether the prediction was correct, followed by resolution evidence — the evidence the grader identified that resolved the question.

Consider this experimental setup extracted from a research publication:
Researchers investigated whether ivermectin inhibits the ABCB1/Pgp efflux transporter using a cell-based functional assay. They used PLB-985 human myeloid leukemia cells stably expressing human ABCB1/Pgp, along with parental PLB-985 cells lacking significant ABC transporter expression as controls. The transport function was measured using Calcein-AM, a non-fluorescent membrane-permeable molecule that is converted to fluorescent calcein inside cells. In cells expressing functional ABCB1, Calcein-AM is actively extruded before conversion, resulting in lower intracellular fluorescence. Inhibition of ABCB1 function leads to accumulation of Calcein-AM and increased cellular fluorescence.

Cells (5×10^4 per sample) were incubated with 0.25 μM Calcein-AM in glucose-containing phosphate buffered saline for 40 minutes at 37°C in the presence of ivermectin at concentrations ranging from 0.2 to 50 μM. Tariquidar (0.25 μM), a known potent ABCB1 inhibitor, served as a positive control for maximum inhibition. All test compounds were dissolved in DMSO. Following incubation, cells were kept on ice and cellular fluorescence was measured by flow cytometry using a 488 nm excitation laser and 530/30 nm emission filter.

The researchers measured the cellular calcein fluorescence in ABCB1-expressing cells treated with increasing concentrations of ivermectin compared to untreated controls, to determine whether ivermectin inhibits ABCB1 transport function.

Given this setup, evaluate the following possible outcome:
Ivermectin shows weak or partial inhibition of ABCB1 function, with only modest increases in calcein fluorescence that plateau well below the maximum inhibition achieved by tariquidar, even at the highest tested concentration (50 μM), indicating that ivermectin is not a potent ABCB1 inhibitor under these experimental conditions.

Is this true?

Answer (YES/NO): NO